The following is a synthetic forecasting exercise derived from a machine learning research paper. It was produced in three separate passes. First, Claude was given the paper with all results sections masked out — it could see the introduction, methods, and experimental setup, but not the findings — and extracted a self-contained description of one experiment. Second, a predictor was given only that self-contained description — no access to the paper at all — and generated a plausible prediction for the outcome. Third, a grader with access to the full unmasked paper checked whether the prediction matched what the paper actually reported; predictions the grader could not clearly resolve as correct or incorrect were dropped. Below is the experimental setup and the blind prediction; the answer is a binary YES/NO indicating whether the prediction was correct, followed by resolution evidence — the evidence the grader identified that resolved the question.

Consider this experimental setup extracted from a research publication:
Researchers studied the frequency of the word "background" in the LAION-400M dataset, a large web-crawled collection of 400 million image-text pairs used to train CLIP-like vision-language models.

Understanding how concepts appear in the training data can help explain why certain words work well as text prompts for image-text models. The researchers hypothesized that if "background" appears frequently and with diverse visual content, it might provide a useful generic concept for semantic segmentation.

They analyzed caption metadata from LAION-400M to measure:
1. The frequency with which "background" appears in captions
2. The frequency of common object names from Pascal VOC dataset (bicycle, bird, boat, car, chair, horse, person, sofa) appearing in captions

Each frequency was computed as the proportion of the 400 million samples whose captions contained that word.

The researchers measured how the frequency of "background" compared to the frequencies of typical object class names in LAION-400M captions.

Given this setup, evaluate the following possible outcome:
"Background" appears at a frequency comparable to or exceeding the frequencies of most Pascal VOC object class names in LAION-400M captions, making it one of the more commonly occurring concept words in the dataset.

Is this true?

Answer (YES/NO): YES